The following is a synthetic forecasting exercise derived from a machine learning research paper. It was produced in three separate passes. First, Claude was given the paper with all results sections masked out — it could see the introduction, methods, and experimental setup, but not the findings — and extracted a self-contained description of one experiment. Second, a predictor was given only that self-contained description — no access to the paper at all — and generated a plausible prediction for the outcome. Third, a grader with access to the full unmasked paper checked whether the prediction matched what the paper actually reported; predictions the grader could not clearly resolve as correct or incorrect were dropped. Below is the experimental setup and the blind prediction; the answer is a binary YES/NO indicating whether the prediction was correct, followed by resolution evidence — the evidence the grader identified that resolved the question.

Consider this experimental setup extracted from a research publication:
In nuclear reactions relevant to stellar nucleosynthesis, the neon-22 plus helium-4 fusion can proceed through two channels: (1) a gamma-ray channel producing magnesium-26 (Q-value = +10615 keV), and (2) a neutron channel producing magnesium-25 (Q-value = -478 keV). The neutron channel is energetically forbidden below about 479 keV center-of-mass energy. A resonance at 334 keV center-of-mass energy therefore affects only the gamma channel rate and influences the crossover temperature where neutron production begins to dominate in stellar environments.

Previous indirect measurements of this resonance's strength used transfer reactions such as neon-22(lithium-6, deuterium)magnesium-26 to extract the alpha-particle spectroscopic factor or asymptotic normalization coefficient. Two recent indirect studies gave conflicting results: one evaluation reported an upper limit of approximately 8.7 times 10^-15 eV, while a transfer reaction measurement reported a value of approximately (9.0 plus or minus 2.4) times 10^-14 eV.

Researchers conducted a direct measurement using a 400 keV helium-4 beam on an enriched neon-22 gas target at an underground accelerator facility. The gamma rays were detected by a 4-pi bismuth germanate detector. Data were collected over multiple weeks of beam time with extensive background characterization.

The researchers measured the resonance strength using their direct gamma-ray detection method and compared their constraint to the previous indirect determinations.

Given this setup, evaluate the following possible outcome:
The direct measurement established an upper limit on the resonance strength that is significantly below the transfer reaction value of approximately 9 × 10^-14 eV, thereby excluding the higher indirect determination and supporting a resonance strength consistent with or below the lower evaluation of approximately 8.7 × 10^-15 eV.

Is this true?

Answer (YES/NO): NO